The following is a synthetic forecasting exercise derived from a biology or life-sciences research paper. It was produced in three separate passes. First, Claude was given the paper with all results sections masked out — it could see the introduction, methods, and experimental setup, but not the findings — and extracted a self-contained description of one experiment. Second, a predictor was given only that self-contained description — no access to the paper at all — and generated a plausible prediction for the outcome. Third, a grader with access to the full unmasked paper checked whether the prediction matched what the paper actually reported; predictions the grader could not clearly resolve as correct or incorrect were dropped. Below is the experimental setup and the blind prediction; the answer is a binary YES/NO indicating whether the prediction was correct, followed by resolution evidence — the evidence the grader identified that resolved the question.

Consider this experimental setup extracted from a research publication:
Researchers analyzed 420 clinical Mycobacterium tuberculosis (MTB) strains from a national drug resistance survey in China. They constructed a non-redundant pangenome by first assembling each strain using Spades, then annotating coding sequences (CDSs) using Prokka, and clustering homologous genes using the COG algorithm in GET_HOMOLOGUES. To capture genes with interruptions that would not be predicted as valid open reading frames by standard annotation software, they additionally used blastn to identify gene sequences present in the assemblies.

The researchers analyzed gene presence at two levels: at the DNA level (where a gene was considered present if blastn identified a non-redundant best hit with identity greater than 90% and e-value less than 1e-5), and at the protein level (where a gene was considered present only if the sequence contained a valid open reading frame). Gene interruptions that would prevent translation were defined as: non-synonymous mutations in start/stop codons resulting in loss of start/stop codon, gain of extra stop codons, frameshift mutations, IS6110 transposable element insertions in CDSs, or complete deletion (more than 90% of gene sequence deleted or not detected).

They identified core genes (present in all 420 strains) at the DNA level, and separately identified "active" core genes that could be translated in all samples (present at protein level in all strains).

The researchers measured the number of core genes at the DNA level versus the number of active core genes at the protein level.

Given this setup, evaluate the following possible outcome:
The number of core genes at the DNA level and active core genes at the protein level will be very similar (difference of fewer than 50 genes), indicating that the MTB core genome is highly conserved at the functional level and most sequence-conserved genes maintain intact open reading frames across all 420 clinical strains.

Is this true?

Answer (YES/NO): NO